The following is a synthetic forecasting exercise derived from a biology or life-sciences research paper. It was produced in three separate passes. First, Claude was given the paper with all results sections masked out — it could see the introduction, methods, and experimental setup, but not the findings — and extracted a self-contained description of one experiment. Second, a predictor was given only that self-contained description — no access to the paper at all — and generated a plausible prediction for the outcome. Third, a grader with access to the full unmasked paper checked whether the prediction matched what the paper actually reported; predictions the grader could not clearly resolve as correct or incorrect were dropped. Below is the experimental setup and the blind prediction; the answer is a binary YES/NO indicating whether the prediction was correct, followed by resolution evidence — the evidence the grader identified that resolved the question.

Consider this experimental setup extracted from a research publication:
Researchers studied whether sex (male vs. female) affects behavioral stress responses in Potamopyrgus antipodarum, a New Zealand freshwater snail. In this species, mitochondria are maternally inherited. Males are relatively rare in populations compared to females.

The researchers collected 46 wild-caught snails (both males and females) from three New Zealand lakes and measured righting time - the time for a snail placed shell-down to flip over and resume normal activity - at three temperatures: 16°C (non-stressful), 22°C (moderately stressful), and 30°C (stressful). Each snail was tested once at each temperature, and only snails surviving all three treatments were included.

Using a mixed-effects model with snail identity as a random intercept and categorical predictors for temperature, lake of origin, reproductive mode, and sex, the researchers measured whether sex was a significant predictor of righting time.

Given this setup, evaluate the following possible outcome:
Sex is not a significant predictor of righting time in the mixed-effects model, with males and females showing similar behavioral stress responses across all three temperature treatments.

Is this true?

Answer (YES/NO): YES